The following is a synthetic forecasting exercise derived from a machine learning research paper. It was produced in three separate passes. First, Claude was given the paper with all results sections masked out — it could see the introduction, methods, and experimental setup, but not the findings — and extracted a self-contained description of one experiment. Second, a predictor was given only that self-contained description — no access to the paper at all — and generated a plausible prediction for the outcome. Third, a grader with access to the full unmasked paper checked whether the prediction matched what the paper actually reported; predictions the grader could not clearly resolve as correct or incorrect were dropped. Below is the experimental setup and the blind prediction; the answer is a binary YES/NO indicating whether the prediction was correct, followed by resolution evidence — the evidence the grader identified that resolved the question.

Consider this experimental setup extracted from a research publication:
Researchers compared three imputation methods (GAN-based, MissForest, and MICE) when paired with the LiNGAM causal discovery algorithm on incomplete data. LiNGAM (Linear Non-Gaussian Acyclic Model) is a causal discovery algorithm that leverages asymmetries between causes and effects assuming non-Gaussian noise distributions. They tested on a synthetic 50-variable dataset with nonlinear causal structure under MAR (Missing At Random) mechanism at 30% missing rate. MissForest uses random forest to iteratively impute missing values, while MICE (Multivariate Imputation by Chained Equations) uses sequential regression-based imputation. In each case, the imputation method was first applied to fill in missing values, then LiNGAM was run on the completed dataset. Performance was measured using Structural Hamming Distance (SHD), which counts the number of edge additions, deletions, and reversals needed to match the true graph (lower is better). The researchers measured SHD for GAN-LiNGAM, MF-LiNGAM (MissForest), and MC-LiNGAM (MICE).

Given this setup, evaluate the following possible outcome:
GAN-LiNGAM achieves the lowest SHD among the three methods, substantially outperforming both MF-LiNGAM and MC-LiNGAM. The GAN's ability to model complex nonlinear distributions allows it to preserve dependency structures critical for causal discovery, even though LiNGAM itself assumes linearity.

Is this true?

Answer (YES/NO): NO